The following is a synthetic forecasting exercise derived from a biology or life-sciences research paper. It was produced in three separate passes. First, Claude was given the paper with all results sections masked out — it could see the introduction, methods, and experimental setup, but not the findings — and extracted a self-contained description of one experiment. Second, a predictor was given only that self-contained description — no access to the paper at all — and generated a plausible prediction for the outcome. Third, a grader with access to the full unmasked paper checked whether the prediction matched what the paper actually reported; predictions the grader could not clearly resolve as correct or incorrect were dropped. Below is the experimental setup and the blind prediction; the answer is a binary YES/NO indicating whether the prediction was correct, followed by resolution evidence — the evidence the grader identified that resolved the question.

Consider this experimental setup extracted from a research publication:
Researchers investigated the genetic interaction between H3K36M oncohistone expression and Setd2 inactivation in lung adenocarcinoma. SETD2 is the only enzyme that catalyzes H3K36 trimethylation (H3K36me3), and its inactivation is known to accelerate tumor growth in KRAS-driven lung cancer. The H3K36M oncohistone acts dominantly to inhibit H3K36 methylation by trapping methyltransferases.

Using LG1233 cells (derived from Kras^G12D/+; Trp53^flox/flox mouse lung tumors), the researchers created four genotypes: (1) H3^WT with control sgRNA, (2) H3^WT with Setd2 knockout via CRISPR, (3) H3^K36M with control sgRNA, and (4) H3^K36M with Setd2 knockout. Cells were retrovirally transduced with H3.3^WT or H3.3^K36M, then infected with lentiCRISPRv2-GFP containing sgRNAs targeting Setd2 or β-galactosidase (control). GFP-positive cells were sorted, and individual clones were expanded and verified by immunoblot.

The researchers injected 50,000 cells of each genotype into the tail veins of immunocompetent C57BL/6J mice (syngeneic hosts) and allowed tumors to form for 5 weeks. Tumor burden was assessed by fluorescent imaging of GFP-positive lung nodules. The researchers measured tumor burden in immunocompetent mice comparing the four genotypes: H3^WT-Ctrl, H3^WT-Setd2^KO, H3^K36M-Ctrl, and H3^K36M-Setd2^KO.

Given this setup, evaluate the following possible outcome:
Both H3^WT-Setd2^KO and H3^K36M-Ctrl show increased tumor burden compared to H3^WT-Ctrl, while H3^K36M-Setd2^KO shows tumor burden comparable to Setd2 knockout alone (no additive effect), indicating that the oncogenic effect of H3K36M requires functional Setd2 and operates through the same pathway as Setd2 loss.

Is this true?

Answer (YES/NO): NO